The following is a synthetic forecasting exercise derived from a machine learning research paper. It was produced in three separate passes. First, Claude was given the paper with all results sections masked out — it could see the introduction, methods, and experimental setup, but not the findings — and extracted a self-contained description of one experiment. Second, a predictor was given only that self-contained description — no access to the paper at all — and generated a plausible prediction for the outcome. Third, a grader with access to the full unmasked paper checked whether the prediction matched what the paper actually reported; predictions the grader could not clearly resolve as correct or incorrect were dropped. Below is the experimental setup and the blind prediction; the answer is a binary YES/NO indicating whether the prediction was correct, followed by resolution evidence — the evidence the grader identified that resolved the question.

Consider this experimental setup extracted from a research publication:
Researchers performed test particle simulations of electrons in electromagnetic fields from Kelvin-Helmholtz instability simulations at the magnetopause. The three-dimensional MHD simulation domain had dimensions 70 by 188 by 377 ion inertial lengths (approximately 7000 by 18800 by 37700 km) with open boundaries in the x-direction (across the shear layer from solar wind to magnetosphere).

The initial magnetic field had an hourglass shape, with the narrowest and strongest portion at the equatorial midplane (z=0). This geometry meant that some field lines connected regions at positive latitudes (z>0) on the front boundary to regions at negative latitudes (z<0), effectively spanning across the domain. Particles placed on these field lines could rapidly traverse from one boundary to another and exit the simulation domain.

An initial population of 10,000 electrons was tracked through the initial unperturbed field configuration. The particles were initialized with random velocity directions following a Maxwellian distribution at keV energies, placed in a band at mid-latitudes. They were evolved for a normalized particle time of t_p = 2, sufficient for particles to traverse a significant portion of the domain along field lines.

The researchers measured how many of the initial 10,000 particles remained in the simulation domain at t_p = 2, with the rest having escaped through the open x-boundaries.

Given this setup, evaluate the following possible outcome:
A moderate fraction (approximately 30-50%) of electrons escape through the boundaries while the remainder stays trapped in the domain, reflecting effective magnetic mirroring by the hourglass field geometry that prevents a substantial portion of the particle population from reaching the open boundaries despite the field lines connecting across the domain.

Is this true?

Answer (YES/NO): NO